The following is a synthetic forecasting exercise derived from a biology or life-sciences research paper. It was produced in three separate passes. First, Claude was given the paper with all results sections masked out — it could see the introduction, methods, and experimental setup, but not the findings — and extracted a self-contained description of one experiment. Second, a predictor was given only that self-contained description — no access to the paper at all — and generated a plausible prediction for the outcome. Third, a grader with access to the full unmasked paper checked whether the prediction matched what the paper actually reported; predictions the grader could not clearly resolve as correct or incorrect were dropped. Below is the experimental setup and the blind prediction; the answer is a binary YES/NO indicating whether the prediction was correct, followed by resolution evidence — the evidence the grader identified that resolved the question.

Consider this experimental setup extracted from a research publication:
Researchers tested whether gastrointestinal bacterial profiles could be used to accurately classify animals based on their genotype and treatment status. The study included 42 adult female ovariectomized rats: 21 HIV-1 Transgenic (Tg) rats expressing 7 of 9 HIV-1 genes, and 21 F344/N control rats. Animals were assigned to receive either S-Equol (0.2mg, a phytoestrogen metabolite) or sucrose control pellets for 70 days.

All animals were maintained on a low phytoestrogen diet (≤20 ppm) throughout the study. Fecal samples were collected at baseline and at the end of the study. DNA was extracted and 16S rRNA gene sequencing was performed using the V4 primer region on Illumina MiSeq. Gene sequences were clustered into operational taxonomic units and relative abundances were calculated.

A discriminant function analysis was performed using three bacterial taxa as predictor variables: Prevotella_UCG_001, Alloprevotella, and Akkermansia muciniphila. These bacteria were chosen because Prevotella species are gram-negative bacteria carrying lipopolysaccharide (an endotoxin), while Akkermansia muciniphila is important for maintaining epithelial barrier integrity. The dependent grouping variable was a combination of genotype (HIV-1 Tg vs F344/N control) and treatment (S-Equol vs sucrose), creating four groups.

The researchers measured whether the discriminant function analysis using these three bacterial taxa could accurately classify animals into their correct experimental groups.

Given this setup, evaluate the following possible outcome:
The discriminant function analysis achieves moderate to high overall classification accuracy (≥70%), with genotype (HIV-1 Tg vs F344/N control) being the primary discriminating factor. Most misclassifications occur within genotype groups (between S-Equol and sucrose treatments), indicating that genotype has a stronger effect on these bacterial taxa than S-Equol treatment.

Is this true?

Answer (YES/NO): NO